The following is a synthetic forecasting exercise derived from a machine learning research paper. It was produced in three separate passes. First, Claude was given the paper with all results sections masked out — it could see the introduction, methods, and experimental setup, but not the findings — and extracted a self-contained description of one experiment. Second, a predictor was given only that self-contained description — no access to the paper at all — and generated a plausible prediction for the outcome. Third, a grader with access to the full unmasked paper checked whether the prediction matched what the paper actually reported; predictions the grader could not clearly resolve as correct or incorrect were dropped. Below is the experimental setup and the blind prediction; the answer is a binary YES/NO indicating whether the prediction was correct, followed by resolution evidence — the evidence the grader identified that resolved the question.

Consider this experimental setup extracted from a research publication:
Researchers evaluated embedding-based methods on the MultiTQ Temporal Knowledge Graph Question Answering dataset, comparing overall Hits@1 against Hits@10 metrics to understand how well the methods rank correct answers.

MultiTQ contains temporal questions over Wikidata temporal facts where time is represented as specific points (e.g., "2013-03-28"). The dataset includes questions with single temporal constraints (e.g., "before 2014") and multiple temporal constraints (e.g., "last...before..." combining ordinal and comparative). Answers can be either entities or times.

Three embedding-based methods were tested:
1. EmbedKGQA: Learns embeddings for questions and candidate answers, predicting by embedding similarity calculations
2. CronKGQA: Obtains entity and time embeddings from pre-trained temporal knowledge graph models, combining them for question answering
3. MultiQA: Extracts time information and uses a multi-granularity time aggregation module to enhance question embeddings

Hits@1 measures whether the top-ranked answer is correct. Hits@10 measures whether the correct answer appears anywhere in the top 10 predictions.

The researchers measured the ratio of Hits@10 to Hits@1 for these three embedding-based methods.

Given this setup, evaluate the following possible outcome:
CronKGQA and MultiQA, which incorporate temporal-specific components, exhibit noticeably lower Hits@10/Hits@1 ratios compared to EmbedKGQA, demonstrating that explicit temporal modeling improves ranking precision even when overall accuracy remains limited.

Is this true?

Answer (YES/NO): NO